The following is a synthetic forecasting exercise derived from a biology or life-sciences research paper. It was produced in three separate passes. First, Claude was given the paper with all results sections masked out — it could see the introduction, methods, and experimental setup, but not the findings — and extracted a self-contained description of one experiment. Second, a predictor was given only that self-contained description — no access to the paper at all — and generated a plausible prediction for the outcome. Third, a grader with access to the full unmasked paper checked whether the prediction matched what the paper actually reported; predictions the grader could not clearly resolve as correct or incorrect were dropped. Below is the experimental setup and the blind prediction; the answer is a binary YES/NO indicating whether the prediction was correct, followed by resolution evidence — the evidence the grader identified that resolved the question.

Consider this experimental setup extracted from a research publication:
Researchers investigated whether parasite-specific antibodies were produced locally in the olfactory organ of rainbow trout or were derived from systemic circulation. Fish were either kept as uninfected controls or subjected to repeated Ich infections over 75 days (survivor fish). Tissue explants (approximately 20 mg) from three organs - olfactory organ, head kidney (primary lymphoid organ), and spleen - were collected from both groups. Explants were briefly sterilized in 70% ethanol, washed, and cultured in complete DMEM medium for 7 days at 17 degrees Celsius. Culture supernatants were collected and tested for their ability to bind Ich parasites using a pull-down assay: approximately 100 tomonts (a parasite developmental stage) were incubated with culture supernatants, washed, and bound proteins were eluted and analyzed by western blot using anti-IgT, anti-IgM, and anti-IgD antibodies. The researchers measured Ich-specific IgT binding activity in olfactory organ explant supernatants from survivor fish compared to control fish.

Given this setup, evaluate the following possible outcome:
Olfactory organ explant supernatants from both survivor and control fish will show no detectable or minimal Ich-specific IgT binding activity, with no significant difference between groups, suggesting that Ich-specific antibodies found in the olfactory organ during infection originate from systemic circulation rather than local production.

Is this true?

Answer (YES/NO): NO